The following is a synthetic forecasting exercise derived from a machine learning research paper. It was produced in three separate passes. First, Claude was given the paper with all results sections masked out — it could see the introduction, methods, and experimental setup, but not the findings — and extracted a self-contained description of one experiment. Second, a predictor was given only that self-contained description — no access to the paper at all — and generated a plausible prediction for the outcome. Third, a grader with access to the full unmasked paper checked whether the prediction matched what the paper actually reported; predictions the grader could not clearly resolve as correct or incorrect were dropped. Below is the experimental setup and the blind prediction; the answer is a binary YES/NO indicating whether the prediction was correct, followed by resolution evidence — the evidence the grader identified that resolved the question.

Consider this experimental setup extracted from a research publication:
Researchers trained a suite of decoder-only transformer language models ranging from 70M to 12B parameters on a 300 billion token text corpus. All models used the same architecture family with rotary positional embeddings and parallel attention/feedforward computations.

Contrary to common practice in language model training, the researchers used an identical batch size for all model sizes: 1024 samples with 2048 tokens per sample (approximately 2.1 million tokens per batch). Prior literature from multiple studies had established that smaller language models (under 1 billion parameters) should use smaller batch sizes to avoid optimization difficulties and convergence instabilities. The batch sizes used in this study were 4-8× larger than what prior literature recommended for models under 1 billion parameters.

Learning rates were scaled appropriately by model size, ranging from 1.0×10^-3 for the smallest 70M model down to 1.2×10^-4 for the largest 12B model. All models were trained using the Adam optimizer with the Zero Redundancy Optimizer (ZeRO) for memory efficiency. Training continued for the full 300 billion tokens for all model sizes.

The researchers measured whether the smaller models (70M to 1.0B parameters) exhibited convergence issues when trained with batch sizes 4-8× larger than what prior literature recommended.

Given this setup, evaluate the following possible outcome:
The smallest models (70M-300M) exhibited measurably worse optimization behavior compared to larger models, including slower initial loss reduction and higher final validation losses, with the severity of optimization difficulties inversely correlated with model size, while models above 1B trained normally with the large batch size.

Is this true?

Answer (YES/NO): NO